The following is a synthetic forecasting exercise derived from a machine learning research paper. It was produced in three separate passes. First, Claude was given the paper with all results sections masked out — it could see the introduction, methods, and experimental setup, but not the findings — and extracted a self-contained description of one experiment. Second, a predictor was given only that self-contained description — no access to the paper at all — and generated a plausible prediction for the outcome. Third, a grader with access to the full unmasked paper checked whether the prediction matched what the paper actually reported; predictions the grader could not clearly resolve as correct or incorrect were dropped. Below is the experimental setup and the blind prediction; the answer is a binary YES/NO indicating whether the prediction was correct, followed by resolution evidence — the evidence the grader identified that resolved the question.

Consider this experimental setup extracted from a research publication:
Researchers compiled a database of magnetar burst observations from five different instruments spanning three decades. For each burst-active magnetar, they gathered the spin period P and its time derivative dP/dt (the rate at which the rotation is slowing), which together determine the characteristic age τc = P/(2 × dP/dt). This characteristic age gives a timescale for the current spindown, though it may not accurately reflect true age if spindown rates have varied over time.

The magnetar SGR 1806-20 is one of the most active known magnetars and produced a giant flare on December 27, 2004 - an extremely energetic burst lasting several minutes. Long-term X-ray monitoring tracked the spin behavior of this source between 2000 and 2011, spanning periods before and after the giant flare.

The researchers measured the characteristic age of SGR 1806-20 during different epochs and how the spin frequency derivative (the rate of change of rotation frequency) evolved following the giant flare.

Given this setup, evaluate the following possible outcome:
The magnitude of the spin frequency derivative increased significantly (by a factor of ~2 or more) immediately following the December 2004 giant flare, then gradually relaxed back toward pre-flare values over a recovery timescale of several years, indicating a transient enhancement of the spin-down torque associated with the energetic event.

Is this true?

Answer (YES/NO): YES